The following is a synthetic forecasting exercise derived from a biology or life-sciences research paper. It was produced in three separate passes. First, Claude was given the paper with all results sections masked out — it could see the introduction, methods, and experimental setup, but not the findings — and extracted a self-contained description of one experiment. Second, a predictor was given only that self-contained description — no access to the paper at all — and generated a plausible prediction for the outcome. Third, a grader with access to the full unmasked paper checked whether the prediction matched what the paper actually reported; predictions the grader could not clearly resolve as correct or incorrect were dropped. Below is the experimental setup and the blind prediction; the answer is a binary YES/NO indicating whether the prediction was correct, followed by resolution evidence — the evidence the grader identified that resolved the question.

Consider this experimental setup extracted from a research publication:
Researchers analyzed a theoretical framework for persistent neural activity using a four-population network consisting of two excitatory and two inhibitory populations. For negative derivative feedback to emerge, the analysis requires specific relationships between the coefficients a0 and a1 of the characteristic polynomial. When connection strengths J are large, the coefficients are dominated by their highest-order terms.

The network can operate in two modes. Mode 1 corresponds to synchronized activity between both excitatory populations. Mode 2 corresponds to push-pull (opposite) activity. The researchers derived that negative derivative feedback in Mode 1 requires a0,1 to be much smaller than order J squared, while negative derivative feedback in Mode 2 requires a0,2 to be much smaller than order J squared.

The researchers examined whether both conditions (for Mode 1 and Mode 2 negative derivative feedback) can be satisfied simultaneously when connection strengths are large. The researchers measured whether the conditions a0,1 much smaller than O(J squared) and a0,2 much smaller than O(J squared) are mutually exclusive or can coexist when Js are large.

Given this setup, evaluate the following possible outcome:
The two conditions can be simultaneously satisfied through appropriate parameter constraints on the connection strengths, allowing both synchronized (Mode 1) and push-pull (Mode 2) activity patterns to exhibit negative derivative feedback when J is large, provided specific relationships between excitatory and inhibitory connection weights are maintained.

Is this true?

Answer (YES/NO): NO